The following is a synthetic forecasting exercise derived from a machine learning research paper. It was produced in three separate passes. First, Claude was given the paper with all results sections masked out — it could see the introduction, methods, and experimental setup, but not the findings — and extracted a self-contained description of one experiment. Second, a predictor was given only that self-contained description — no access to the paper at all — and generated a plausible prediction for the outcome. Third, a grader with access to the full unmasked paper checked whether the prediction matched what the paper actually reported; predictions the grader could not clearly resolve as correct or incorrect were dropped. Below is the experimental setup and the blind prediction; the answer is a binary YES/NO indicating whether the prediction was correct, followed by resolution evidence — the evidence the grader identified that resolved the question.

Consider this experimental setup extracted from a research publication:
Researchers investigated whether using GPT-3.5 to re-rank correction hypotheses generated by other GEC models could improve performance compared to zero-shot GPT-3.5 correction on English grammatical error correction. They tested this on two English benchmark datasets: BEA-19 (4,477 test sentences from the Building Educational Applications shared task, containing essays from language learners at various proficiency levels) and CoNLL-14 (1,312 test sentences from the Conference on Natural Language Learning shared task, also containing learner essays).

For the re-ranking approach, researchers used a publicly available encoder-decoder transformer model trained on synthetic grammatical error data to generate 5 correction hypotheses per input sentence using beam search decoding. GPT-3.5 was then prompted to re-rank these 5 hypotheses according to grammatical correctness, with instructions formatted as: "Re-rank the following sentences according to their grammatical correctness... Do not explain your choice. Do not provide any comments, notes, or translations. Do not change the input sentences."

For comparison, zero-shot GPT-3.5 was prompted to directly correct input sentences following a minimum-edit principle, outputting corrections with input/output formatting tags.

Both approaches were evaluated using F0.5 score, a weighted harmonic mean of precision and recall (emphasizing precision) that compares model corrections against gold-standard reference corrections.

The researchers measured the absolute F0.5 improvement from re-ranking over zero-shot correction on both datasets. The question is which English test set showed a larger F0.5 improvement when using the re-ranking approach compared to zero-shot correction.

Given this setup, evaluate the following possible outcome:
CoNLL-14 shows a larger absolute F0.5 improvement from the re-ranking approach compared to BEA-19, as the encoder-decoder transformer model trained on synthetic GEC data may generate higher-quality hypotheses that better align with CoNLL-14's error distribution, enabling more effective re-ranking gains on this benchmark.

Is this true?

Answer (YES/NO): NO